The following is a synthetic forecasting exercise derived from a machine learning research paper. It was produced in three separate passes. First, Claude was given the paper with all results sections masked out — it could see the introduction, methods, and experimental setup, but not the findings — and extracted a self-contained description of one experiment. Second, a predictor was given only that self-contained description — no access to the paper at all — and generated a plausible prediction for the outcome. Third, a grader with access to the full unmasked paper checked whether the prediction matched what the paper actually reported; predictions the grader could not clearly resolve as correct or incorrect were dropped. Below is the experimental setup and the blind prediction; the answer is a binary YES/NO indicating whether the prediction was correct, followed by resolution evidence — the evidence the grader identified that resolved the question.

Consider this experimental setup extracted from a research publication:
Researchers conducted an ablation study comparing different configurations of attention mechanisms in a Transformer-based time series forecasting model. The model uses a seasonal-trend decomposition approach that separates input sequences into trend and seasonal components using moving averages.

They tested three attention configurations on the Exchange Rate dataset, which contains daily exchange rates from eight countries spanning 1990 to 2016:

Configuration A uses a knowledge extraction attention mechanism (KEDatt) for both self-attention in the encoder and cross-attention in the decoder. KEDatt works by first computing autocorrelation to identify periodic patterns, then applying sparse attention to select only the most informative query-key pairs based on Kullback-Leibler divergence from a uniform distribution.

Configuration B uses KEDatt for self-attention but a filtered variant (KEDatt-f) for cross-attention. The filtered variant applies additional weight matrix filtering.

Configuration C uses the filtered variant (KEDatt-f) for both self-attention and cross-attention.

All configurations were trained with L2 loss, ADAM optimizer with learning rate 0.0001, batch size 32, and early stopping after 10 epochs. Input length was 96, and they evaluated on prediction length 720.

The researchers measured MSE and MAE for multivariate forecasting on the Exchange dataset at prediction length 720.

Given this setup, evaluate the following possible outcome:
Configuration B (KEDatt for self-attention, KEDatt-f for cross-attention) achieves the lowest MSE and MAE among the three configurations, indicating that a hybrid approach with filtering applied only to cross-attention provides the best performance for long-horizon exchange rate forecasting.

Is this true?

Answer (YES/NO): NO